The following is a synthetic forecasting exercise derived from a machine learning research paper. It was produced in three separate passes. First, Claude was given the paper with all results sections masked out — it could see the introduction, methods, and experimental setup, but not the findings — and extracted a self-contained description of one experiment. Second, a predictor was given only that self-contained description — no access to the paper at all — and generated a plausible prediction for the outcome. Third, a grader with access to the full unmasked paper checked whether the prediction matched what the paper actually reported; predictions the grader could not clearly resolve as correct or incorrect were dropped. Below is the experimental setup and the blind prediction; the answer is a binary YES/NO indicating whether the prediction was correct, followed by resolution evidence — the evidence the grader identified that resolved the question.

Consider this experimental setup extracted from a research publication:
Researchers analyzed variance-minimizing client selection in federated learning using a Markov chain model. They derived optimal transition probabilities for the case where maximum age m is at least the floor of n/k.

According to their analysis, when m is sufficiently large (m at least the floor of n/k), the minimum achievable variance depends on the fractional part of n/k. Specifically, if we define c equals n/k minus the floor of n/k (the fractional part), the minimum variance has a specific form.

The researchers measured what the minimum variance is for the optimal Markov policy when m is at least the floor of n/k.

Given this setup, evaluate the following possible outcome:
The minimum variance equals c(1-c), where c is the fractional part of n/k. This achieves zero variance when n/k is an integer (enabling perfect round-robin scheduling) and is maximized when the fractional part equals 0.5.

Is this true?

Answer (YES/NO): YES